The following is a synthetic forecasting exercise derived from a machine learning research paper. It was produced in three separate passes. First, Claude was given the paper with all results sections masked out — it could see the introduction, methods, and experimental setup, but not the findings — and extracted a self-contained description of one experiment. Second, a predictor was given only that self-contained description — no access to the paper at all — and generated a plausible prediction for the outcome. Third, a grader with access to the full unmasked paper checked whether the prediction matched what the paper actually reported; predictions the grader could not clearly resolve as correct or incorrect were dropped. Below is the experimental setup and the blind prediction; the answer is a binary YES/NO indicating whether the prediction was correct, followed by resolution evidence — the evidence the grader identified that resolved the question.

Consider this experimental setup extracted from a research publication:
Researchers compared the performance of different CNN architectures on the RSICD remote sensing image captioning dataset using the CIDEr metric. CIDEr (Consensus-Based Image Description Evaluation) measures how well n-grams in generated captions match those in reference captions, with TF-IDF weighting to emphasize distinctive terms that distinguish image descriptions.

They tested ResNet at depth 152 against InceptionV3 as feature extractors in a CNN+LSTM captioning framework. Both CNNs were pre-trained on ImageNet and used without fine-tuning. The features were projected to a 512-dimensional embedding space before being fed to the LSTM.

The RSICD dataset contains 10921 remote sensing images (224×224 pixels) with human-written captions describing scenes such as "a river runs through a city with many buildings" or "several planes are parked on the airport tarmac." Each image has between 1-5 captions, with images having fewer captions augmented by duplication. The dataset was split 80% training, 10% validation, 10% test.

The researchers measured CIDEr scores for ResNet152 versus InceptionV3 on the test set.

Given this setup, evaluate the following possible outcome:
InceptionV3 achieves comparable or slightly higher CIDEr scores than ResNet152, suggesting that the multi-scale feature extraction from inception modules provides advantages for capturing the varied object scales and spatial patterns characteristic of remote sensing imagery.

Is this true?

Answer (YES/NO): NO